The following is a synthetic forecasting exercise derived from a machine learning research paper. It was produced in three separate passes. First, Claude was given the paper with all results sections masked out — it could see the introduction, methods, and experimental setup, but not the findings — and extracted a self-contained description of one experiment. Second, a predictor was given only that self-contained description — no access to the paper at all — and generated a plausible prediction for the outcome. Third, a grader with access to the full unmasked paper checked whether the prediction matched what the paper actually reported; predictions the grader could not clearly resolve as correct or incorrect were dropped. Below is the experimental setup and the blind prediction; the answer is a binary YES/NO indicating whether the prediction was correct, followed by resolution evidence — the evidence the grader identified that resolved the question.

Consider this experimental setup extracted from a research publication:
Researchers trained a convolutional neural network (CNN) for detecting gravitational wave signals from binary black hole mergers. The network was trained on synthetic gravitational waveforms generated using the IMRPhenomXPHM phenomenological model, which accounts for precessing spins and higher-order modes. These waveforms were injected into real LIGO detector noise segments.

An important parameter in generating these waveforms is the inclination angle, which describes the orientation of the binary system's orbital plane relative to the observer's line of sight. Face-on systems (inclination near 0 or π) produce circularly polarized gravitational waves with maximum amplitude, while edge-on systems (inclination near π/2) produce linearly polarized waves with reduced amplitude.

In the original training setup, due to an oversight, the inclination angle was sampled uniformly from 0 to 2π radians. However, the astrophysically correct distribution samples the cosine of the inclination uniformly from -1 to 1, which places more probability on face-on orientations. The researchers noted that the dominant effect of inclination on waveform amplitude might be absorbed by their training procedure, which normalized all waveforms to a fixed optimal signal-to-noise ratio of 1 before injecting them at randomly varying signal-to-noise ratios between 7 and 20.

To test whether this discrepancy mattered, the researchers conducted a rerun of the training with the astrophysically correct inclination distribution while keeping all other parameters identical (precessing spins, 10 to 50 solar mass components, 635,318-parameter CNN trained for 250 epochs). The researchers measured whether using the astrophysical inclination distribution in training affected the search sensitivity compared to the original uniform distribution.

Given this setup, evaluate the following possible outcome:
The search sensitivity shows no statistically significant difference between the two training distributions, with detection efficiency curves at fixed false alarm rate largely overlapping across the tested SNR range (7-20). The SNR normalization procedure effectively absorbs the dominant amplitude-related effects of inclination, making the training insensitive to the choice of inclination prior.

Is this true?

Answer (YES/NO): YES